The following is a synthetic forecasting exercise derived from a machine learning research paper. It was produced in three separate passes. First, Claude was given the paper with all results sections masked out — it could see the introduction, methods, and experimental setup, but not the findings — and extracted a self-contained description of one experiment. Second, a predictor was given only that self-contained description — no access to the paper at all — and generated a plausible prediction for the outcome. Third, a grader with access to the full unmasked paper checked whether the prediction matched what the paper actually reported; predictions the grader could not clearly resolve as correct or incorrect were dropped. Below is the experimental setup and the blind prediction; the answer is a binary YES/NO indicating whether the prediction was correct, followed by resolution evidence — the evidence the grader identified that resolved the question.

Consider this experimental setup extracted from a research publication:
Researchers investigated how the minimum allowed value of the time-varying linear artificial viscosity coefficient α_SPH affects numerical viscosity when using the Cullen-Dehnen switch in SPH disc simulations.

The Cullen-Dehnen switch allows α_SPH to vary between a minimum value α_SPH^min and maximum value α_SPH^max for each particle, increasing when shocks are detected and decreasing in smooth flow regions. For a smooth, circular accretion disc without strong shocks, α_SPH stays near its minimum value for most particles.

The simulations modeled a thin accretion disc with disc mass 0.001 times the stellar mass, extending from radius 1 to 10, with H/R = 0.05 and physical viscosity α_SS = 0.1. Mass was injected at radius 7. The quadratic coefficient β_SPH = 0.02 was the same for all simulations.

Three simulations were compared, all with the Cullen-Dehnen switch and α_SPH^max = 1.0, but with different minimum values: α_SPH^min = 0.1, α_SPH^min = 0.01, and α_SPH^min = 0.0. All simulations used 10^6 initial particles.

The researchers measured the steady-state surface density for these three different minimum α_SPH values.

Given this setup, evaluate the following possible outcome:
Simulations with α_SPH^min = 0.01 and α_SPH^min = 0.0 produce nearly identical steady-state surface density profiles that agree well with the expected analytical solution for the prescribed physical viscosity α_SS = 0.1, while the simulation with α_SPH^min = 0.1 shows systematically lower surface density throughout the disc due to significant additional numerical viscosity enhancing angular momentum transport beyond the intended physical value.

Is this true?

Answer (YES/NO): NO